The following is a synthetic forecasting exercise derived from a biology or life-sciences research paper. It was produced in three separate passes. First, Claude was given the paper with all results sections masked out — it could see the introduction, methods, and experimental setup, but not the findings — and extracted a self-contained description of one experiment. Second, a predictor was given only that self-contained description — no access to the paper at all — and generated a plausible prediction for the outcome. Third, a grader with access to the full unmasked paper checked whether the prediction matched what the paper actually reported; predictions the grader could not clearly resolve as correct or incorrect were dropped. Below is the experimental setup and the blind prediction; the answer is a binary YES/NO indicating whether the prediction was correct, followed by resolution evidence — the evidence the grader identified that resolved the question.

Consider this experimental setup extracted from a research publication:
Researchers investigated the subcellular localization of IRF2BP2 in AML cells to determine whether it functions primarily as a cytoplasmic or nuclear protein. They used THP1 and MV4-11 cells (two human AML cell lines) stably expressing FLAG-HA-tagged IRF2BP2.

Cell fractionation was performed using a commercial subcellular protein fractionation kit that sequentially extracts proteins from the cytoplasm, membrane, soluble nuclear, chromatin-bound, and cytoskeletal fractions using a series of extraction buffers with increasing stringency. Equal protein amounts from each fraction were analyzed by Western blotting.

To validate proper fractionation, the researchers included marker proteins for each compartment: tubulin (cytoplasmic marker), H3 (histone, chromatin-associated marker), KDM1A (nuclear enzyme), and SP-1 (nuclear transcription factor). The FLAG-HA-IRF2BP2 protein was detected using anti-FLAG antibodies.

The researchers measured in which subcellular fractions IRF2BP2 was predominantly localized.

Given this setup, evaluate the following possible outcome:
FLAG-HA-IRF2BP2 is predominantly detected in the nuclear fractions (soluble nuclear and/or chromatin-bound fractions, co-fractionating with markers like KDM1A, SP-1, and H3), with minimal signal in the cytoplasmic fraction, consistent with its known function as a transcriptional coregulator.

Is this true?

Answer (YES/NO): YES